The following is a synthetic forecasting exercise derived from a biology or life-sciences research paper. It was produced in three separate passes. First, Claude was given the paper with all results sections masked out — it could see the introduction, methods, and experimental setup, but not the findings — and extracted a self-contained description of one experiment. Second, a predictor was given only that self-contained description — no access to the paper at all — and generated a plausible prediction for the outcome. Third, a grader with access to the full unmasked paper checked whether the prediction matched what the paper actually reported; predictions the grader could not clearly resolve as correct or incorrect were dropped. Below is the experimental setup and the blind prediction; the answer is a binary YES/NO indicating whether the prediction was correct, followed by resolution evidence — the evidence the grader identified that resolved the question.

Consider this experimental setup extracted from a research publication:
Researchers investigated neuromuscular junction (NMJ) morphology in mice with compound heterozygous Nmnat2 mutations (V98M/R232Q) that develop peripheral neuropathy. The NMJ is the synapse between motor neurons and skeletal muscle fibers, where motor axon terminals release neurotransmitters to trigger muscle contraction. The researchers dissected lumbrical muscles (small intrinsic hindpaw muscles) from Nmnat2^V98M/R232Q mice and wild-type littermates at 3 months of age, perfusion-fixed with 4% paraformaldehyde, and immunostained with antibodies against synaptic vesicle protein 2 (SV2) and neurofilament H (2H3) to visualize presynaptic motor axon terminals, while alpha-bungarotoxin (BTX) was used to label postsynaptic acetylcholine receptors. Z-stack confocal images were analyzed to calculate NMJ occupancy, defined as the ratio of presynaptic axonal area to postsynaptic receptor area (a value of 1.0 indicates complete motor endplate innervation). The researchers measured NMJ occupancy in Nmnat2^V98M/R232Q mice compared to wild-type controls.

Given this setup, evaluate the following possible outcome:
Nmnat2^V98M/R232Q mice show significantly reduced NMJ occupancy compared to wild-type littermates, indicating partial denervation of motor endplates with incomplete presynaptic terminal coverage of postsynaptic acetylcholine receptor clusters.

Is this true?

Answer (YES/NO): YES